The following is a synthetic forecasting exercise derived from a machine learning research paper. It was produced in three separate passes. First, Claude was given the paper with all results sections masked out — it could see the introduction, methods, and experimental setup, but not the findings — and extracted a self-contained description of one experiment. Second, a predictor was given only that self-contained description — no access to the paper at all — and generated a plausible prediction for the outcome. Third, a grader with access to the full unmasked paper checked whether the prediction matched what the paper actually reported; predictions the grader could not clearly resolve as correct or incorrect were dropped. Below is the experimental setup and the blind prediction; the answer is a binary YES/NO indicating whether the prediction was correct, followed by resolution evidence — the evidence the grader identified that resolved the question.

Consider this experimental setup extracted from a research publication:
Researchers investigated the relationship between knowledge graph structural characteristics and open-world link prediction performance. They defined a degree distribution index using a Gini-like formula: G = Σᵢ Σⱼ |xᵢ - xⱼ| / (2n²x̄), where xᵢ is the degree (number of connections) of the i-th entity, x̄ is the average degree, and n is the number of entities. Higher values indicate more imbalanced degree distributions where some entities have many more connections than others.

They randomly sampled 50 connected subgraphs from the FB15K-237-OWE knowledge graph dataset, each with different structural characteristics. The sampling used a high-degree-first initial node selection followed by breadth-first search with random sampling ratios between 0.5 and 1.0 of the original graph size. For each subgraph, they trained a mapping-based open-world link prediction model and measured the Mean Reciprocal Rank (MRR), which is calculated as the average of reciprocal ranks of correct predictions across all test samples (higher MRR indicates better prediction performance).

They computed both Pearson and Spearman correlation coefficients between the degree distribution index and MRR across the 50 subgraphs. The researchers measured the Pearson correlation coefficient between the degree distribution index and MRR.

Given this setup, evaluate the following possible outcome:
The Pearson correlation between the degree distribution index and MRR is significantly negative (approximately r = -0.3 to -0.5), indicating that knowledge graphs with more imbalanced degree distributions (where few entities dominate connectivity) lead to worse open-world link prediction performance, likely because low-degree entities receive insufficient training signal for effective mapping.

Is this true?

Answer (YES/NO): NO